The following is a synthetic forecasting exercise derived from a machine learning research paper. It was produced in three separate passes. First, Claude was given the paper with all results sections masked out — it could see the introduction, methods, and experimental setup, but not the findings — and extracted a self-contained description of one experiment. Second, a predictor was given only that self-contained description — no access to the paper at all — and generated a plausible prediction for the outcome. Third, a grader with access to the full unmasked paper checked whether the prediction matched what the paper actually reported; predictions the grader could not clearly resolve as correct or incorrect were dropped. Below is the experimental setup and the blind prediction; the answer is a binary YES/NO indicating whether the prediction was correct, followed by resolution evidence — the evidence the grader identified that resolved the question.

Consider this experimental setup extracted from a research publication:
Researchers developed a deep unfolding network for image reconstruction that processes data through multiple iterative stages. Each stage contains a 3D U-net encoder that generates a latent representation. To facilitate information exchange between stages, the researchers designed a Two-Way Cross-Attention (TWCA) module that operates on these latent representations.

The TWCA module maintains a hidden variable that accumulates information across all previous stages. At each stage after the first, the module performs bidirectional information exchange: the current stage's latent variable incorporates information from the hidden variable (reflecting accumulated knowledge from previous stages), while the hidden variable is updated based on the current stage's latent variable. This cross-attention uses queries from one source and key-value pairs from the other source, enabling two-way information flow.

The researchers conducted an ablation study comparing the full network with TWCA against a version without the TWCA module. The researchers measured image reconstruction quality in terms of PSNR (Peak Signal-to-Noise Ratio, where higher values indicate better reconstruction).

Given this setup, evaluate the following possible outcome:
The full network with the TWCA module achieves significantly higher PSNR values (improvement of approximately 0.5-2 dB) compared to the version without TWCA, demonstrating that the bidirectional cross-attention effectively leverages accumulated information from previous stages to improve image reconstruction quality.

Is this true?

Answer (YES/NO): YES